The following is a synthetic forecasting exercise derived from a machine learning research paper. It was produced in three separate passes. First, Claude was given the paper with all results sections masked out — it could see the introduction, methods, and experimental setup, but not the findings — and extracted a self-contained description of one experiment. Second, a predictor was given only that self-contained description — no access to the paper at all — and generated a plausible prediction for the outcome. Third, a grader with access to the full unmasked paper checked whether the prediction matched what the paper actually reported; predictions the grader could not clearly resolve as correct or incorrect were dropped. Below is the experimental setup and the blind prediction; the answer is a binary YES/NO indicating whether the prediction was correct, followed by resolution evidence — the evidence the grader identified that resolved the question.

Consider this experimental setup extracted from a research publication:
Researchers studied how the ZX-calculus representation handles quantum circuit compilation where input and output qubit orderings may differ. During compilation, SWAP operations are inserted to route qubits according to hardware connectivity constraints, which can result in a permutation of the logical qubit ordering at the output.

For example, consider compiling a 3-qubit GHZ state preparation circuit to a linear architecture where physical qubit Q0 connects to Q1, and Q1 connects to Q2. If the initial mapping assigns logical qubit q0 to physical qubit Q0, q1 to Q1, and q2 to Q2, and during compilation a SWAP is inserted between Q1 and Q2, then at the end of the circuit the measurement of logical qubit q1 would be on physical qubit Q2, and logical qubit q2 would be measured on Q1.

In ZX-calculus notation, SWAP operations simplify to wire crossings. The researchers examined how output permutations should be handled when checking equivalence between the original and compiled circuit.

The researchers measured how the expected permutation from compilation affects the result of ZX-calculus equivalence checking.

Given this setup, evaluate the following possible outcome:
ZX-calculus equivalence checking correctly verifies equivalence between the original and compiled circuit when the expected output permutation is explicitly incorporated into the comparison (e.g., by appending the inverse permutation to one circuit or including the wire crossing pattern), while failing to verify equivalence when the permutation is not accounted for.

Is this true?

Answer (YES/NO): YES